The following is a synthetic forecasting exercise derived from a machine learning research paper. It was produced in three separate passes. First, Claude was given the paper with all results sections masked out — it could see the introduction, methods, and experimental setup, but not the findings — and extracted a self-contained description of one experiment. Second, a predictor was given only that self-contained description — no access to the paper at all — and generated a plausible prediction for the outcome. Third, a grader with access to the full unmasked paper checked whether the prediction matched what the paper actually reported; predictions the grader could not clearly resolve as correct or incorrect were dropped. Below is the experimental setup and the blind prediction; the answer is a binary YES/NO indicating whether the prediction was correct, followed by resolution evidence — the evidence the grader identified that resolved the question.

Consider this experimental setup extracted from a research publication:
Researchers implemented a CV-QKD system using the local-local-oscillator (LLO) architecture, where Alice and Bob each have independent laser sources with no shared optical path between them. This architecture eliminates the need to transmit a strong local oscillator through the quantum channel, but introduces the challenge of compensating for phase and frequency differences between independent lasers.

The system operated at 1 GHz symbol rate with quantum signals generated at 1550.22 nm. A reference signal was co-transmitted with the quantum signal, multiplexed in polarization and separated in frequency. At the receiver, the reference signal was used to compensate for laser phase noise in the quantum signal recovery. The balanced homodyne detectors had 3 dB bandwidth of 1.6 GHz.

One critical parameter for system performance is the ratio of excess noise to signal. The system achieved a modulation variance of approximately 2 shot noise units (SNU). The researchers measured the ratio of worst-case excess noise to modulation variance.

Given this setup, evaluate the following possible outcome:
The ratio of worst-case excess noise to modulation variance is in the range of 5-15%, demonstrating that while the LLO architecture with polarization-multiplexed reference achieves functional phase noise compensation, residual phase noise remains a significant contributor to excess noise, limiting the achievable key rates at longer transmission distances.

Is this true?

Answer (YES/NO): NO